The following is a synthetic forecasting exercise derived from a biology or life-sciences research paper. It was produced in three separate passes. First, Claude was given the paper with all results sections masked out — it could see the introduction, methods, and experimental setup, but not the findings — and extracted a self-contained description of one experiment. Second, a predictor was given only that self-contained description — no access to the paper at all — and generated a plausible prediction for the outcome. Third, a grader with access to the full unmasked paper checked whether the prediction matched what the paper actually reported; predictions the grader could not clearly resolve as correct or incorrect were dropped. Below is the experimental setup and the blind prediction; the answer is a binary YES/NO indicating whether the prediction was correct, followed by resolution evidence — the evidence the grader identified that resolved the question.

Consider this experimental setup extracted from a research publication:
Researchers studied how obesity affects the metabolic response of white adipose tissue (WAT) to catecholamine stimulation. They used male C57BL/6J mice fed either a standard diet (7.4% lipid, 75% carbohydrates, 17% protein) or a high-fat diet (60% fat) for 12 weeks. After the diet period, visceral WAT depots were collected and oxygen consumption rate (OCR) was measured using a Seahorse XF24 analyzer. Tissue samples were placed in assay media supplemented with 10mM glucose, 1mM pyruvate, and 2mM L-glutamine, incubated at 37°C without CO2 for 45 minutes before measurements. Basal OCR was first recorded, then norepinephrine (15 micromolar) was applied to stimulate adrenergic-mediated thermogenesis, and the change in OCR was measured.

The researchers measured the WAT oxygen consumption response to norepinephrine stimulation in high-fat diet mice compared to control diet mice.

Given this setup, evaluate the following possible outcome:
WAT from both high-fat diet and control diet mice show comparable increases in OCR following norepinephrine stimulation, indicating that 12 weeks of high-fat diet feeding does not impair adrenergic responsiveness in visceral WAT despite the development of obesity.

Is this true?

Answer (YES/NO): NO